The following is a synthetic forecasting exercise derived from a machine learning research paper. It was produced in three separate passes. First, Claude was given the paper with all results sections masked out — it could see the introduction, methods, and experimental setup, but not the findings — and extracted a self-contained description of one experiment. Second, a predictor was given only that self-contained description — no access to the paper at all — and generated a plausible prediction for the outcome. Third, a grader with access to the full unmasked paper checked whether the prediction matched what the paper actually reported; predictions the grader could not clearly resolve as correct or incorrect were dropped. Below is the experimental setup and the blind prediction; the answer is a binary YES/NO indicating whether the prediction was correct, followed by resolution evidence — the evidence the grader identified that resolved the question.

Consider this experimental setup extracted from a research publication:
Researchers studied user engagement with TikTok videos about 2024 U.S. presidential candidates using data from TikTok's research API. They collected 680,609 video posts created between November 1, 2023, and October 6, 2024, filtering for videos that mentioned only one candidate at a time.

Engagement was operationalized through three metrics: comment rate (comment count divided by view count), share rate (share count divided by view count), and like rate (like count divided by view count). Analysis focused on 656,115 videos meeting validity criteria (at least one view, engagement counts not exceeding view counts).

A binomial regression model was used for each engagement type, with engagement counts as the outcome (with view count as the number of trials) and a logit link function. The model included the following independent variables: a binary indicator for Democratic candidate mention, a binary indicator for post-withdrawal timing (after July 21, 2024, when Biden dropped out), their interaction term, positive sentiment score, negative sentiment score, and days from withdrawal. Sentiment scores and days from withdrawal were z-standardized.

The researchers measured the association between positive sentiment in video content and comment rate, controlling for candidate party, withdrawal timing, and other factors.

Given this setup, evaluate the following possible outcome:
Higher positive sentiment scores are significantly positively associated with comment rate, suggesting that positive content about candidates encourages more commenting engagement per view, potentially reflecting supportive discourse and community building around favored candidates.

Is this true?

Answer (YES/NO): YES